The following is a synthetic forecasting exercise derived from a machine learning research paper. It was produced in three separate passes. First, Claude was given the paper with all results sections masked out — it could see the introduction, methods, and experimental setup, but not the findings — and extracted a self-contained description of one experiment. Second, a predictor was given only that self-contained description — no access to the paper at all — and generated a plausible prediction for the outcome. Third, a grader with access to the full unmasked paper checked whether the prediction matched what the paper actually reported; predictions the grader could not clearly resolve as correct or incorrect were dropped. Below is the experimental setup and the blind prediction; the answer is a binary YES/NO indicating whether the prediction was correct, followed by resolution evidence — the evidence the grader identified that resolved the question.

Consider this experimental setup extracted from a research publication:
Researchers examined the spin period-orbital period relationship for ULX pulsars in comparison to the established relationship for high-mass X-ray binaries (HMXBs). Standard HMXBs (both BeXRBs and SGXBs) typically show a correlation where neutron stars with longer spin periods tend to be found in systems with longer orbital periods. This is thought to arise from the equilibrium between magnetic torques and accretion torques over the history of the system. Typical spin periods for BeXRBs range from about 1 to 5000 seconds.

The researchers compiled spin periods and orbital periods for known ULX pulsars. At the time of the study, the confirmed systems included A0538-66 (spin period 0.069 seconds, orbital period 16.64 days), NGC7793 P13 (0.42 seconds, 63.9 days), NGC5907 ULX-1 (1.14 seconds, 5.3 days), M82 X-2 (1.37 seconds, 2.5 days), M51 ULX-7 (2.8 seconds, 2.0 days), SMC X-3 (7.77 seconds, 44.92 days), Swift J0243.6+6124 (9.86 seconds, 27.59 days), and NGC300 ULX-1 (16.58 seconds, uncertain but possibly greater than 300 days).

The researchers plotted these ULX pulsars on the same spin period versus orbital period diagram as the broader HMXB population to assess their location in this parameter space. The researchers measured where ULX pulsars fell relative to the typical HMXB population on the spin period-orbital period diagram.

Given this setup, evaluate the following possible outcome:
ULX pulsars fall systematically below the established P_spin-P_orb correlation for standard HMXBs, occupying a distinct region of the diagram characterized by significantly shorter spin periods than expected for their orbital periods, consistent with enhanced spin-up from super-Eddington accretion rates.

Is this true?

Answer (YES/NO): NO